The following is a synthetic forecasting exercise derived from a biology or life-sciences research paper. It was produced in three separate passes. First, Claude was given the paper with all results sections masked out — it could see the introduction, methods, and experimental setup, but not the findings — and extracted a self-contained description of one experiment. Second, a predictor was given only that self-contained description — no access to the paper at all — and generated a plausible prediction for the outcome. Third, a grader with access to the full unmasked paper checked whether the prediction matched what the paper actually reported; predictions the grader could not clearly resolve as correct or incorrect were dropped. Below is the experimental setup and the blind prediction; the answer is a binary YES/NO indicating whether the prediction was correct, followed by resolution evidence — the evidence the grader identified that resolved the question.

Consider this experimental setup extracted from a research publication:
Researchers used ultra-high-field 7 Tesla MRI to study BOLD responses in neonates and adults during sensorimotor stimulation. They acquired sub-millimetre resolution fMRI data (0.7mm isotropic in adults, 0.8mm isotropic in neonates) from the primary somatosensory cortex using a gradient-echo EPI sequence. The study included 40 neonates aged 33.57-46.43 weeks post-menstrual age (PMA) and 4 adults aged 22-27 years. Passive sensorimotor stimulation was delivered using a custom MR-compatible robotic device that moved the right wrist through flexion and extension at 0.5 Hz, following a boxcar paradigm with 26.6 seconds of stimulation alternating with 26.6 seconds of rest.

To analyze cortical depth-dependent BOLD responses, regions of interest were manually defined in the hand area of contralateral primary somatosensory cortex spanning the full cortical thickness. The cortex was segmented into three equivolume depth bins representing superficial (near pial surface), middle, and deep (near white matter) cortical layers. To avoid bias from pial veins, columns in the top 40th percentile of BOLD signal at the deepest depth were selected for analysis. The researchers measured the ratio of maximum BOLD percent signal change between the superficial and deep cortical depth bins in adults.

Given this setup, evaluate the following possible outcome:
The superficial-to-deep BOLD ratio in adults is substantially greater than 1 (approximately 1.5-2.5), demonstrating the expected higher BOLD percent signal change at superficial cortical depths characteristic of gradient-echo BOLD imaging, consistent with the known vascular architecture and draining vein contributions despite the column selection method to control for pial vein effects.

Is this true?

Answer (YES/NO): YES